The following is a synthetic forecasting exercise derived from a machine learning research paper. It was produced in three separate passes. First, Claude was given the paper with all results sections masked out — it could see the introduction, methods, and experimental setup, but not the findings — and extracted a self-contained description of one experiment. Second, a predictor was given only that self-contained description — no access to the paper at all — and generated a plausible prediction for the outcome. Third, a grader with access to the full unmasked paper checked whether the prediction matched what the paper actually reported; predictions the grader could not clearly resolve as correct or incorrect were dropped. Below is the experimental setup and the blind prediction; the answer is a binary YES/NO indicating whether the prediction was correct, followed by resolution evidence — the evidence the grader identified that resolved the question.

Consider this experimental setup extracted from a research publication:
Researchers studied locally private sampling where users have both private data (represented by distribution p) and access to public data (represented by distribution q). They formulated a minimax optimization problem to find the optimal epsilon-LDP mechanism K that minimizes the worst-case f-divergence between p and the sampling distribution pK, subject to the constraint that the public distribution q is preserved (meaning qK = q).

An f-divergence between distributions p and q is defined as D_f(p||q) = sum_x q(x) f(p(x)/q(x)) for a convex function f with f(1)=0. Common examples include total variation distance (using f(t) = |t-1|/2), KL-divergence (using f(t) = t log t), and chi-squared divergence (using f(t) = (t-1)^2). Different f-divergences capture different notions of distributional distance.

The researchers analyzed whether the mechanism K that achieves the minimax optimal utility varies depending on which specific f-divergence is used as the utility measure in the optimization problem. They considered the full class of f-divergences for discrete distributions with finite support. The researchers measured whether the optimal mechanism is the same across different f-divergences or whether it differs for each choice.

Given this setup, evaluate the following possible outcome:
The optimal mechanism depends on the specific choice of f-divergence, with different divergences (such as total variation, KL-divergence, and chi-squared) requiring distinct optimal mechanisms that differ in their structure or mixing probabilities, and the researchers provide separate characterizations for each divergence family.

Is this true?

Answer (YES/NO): NO